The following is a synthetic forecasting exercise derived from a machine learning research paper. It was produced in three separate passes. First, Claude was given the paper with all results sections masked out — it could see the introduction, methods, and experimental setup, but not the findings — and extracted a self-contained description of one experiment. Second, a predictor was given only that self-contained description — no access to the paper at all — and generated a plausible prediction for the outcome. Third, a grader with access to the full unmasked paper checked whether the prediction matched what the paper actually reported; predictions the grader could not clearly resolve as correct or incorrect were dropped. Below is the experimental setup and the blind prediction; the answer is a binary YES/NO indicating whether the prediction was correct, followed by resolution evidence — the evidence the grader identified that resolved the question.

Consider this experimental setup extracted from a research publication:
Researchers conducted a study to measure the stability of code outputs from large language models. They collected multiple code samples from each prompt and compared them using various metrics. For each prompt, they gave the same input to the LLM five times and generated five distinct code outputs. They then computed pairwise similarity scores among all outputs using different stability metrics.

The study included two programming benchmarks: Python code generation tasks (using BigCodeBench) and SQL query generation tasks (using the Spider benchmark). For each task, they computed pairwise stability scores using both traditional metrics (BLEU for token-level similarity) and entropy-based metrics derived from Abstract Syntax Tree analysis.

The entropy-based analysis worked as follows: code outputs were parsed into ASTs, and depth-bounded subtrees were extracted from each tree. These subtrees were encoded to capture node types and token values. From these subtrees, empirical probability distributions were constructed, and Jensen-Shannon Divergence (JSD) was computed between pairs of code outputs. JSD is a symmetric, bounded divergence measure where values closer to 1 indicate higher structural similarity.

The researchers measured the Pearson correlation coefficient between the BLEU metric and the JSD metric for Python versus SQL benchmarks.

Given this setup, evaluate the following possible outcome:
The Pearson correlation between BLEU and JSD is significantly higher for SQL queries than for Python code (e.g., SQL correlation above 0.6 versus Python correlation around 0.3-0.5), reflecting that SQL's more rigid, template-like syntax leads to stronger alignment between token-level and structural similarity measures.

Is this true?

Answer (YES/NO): NO